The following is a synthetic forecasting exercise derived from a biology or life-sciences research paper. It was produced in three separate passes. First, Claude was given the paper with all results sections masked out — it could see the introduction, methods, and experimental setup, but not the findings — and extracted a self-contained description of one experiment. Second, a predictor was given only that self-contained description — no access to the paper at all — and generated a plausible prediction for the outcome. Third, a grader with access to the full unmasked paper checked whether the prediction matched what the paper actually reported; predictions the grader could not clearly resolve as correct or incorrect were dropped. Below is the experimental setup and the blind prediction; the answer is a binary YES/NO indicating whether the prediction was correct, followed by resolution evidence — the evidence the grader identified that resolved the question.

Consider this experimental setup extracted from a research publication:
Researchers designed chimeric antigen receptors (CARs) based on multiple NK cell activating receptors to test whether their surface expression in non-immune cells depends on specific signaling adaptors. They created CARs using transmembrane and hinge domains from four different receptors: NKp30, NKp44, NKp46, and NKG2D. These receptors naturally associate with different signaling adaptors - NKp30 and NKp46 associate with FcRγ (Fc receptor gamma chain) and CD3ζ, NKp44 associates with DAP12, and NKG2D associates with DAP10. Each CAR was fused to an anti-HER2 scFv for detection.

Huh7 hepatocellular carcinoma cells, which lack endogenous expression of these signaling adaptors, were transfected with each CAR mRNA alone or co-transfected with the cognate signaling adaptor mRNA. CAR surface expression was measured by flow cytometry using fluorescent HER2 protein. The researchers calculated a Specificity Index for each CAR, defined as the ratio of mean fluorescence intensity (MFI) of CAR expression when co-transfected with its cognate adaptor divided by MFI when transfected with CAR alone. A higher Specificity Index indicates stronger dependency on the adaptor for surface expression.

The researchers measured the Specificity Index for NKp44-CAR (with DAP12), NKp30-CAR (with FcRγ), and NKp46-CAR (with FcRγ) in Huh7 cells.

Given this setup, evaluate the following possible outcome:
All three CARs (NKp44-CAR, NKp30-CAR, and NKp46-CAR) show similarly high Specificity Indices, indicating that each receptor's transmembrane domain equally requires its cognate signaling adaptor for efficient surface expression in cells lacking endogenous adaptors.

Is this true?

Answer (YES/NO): NO